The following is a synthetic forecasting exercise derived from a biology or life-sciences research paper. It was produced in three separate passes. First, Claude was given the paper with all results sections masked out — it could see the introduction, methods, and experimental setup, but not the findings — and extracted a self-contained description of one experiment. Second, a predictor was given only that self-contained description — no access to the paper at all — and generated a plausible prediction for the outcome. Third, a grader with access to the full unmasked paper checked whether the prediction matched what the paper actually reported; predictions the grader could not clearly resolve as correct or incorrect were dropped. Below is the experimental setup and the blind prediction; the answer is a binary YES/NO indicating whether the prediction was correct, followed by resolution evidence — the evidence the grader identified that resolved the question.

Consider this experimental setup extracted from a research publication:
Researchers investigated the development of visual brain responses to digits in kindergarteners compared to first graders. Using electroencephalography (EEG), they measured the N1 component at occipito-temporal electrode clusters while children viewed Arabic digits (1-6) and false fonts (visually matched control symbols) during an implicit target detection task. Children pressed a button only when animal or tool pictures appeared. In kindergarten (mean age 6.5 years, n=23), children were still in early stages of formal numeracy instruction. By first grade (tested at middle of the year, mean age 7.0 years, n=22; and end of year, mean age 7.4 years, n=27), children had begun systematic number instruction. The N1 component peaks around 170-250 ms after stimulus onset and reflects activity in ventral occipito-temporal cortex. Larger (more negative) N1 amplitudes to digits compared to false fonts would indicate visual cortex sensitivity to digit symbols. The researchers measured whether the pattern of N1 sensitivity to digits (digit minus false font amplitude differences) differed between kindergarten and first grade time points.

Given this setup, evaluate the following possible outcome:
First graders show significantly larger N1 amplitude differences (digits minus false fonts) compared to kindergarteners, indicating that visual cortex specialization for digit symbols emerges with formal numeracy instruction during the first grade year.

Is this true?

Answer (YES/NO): NO